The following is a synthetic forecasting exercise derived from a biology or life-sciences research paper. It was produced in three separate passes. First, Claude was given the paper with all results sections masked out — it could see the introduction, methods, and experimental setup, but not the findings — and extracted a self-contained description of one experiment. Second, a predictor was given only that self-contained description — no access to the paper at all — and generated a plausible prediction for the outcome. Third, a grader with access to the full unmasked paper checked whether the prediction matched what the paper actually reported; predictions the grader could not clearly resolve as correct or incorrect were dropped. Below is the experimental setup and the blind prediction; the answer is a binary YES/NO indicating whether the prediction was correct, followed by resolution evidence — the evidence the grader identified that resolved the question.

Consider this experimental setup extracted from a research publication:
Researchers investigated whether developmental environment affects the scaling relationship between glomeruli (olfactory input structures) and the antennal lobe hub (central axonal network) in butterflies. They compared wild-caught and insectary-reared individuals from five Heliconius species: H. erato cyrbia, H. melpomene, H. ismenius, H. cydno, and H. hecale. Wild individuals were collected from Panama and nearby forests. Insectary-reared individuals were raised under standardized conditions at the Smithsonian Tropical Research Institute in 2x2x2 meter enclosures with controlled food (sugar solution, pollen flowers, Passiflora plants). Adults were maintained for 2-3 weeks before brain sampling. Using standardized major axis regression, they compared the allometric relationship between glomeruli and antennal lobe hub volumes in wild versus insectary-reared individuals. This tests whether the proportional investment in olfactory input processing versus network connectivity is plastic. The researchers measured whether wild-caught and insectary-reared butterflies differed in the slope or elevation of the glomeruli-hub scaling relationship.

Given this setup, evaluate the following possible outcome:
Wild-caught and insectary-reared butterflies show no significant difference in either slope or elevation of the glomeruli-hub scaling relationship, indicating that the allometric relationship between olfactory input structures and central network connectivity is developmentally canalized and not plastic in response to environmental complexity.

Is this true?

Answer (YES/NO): NO